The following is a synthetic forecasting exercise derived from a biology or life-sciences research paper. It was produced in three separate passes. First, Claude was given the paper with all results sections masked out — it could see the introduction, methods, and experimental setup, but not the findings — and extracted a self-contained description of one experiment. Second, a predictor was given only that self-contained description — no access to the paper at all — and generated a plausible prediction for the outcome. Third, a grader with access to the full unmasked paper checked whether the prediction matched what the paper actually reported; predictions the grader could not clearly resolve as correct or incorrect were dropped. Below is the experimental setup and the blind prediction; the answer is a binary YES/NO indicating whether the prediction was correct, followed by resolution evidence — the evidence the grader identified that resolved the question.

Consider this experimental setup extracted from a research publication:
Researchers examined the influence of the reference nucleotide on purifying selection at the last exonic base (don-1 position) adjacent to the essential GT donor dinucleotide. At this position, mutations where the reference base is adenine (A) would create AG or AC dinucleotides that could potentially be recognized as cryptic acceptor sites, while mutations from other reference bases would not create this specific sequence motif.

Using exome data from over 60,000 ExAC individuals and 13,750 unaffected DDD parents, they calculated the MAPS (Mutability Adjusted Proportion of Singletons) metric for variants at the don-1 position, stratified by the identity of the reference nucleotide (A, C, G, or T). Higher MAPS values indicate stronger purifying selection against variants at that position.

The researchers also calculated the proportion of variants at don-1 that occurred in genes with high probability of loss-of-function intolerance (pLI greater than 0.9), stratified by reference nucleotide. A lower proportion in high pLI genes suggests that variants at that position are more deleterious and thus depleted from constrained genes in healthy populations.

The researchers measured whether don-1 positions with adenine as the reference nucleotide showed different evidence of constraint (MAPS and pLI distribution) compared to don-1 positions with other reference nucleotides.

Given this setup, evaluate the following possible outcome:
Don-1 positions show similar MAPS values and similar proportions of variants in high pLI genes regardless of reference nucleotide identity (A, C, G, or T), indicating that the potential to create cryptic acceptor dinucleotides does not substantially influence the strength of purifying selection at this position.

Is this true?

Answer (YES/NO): NO